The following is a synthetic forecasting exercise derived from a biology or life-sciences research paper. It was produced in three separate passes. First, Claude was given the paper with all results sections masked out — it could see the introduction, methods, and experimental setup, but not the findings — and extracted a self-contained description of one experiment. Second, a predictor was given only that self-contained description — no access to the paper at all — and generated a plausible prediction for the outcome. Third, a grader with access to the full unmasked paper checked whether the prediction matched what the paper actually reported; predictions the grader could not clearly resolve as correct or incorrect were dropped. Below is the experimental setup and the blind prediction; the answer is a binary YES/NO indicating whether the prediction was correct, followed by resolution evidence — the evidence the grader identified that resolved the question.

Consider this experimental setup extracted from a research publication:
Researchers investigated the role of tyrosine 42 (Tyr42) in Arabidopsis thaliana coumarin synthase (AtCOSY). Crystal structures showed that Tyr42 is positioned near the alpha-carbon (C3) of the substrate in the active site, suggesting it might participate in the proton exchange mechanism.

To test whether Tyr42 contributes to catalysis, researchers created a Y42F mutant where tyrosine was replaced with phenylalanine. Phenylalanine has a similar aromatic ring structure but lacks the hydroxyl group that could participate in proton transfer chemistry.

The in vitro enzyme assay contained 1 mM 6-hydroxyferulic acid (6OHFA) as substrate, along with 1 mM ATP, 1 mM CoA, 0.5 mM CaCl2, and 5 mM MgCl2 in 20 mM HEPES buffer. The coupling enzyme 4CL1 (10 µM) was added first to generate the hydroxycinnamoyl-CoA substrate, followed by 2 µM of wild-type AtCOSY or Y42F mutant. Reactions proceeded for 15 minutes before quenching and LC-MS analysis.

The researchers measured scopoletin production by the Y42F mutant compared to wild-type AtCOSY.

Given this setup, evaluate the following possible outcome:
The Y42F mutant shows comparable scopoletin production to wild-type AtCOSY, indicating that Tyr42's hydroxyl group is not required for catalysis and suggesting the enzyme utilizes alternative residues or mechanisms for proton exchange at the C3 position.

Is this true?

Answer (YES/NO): NO